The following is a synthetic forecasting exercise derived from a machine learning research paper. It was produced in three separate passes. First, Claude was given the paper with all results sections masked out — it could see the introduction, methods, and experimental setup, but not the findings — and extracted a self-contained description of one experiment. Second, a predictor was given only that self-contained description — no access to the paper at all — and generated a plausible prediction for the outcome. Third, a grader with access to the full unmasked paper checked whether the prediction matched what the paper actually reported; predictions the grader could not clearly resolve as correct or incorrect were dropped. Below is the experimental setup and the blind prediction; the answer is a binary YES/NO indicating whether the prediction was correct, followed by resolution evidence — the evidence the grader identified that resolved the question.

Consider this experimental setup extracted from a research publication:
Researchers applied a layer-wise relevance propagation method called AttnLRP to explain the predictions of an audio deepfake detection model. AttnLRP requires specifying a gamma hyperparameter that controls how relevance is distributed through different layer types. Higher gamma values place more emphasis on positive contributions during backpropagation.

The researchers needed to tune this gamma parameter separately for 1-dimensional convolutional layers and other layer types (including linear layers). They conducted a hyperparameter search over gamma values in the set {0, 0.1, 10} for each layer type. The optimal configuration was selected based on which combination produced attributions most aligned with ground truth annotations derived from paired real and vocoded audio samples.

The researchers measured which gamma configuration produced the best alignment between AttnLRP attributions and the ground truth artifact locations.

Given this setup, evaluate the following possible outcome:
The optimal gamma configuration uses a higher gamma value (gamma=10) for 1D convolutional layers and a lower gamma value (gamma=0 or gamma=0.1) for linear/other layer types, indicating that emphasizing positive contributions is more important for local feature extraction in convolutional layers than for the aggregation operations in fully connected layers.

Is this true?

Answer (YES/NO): YES